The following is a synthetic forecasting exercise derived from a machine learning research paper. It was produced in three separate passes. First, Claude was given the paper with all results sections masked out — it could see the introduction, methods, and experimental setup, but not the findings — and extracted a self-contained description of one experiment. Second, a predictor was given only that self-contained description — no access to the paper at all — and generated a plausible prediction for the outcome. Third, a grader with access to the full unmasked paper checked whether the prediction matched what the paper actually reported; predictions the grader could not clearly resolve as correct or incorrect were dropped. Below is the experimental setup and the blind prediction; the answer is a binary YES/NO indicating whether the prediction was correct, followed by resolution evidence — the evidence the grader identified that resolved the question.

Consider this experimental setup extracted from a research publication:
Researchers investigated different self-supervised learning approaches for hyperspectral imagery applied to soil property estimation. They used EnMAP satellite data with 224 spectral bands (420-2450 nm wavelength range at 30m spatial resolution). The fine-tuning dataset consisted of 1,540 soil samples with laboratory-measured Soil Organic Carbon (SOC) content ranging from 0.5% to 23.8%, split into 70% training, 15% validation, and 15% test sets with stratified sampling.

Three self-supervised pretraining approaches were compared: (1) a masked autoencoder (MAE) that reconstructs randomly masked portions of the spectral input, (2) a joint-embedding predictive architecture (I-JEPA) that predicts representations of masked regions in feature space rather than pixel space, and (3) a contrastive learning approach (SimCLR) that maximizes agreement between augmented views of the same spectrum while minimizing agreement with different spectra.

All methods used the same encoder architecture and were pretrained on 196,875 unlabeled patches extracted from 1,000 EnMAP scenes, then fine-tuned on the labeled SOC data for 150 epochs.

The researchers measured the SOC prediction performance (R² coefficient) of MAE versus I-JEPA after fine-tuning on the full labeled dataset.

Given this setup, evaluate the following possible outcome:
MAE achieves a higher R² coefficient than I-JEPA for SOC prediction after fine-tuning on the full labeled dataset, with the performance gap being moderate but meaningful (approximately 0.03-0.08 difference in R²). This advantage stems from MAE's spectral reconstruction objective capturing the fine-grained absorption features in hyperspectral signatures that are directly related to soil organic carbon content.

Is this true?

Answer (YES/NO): NO